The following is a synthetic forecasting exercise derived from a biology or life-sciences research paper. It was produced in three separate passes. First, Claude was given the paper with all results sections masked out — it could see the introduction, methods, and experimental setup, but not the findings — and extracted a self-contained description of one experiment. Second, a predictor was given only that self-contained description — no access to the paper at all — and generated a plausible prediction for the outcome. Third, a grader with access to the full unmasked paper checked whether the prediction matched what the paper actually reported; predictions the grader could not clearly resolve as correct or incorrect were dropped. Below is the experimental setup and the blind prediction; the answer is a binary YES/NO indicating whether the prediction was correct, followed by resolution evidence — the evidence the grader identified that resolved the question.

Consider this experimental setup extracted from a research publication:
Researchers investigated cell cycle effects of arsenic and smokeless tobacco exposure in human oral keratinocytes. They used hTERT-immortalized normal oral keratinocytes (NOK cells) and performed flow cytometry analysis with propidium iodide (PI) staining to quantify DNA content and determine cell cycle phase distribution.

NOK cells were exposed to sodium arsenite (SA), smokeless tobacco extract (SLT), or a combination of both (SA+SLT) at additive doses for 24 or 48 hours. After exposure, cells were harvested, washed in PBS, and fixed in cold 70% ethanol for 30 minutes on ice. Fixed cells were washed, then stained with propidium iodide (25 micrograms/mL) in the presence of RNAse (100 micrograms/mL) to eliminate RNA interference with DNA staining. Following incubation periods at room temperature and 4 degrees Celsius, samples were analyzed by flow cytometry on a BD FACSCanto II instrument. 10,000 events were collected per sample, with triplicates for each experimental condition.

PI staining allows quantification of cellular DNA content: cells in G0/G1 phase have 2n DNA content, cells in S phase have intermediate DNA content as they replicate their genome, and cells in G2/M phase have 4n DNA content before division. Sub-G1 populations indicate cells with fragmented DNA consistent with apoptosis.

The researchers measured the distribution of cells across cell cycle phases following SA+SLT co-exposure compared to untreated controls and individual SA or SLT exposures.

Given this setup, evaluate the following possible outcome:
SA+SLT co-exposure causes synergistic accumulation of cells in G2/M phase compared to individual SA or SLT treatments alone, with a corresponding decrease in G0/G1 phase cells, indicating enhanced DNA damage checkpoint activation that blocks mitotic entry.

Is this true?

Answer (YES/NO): NO